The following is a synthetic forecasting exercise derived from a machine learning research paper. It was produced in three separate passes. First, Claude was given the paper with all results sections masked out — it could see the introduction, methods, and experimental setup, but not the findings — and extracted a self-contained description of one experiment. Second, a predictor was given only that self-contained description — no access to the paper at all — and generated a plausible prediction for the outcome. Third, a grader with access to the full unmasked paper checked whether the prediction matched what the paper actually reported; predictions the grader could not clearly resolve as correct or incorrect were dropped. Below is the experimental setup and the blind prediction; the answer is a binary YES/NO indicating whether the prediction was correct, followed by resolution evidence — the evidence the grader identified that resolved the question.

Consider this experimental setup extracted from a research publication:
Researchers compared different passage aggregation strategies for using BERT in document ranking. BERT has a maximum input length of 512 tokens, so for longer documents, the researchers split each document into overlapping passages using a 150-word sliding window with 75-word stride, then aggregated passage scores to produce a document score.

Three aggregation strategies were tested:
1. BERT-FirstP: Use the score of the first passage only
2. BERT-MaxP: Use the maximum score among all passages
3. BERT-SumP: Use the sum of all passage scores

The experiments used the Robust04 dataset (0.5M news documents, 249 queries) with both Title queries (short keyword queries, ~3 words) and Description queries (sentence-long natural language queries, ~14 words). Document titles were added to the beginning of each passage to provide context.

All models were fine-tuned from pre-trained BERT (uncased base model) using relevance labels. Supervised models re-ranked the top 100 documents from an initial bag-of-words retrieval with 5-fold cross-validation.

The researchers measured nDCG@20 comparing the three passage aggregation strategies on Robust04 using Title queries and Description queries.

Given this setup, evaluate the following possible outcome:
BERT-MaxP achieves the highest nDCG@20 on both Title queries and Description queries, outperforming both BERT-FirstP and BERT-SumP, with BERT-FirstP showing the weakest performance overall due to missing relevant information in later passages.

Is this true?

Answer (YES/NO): YES